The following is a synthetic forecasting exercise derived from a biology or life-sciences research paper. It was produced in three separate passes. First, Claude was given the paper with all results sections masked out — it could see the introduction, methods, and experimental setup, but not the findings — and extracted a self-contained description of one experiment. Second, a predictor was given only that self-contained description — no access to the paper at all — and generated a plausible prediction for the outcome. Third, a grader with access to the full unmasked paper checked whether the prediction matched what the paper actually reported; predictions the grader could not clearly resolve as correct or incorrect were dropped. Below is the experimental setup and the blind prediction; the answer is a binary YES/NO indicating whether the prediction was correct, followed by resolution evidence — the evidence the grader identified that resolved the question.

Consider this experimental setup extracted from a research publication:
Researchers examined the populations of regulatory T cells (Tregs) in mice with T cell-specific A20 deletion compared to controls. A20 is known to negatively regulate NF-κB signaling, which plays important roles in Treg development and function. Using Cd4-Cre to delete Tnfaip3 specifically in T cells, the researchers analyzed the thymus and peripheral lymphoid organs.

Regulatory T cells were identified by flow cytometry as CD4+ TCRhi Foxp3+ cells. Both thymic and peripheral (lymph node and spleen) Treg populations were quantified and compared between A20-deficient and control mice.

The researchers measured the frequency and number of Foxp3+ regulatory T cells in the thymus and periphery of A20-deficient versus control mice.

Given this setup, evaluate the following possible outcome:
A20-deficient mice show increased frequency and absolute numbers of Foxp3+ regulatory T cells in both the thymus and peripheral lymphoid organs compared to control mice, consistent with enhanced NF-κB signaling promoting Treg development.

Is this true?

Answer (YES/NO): YES